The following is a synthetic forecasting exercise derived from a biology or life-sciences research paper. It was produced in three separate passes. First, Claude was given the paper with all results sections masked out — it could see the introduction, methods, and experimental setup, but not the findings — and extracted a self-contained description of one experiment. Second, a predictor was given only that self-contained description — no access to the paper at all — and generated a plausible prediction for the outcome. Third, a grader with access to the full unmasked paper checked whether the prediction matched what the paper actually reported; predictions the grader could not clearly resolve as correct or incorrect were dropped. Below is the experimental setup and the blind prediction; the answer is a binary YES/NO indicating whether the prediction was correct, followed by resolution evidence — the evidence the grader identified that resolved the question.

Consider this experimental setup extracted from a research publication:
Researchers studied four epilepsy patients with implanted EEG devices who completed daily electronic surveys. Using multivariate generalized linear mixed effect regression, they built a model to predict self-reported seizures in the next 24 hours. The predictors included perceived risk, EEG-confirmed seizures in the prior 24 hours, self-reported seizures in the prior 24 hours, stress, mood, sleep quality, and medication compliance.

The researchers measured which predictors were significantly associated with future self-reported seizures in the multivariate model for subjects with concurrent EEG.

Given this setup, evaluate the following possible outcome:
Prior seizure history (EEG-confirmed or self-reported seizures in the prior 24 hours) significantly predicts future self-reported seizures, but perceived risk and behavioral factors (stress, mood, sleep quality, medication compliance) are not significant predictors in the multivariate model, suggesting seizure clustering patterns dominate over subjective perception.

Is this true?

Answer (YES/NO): NO